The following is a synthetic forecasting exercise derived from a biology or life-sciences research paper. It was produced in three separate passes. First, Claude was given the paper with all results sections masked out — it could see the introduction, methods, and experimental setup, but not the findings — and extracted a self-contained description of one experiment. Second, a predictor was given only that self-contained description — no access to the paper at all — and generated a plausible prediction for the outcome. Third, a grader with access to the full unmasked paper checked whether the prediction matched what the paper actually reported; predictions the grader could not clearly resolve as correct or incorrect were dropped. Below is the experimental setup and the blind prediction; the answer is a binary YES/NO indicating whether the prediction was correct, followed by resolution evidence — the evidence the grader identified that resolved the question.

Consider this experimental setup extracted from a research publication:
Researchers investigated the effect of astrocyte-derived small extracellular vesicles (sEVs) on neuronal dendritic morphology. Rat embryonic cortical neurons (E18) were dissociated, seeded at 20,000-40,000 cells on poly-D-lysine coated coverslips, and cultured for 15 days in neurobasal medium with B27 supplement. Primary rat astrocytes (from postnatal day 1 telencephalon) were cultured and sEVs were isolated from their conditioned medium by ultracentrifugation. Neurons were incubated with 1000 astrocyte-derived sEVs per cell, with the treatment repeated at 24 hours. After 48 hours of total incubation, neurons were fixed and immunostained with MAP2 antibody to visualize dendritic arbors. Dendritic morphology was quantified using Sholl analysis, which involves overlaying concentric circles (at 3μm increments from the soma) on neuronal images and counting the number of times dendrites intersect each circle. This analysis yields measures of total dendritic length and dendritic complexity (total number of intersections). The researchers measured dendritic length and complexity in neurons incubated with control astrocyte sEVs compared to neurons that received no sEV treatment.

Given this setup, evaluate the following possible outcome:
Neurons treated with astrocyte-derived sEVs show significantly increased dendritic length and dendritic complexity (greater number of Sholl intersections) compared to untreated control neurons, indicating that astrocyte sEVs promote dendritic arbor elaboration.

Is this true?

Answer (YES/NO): NO